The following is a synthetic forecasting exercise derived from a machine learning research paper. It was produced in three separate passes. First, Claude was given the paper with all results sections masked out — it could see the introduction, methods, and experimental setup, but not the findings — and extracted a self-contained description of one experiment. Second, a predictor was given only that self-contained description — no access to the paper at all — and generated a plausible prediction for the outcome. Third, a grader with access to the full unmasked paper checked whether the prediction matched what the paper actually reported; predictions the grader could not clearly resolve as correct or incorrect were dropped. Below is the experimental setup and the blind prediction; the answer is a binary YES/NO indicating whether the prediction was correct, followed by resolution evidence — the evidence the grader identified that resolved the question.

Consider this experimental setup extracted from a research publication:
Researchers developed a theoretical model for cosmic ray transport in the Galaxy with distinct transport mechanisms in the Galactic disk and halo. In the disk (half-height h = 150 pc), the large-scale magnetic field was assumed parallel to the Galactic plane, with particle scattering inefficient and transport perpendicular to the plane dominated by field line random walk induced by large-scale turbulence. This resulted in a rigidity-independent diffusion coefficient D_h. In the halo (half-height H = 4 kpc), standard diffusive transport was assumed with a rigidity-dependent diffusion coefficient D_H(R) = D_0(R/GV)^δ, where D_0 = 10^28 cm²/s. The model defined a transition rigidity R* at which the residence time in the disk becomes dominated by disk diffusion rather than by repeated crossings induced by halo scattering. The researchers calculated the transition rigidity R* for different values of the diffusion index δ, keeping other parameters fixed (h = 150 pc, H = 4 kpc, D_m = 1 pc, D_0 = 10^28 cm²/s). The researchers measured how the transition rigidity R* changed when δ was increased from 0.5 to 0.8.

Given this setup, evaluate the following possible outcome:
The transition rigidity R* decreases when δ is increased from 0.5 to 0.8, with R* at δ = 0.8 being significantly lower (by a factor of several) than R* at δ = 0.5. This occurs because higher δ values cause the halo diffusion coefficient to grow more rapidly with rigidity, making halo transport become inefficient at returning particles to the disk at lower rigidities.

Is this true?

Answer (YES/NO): YES